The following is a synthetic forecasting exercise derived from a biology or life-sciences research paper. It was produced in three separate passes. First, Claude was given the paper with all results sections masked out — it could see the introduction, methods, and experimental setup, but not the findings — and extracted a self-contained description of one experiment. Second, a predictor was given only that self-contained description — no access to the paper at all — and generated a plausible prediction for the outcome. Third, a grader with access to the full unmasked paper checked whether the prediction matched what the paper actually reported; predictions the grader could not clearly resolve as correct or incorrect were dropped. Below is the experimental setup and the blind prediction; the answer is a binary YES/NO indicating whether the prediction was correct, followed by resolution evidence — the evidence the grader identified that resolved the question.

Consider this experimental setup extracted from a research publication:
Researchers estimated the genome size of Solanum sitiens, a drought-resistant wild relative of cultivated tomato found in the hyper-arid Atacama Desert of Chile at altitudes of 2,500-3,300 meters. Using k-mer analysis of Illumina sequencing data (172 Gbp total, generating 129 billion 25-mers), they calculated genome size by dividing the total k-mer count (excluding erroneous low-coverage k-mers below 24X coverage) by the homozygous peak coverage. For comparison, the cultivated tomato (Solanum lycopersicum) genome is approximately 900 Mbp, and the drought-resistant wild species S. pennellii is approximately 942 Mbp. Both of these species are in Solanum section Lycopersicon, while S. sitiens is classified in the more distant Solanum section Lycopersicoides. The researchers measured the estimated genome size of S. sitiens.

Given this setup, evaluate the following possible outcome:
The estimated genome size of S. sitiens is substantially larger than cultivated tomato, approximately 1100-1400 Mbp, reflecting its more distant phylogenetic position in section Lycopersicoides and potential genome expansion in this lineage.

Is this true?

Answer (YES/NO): YES